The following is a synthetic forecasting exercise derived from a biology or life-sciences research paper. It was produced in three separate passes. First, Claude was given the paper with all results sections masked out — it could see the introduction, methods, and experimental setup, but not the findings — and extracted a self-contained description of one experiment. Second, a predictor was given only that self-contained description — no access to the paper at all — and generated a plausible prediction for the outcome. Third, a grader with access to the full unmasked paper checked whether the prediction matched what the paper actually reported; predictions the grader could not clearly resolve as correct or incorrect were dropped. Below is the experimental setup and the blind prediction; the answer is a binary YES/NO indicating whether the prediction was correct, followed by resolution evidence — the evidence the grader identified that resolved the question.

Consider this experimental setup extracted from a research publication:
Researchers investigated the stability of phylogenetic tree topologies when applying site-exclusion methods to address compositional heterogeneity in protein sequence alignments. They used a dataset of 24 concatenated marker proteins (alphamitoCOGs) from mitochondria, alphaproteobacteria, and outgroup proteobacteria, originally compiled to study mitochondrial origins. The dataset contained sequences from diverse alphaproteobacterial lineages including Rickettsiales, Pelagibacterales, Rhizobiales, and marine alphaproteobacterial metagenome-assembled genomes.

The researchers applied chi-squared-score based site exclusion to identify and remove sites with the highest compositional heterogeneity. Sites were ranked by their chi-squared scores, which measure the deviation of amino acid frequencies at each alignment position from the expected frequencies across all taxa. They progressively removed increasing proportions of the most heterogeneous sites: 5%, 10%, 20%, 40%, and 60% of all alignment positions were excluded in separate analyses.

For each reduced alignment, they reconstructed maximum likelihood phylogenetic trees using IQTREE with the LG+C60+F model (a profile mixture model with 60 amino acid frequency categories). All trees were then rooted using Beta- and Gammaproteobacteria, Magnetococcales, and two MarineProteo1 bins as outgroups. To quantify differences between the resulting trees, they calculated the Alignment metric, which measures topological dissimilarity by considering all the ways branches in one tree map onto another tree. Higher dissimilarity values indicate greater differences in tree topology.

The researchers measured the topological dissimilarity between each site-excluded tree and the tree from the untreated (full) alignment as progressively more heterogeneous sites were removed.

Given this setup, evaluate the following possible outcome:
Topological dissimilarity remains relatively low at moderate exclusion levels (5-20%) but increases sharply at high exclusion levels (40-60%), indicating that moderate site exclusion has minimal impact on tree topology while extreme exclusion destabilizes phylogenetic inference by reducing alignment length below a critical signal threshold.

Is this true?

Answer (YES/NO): NO